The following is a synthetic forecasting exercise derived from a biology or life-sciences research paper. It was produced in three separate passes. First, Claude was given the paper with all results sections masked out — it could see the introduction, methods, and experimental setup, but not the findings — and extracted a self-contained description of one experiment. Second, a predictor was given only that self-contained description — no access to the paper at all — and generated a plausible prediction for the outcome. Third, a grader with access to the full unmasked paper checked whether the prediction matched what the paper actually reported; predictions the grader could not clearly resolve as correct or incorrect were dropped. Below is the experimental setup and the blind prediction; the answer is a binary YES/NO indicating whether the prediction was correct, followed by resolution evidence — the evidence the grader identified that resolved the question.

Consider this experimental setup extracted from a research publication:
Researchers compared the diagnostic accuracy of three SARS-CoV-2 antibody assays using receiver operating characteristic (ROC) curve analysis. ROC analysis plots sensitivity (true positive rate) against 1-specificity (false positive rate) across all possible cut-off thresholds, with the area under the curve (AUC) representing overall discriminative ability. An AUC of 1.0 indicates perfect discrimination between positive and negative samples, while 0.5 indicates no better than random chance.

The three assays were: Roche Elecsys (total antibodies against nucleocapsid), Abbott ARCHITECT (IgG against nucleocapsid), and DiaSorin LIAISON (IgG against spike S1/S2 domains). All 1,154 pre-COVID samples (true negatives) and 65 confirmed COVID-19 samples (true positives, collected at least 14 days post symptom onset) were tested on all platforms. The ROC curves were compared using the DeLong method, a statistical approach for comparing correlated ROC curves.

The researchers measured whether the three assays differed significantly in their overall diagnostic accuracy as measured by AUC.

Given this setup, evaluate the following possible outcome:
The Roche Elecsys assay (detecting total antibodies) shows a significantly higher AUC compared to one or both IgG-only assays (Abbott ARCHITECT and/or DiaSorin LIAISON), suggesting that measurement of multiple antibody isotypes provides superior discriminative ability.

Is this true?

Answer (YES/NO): NO